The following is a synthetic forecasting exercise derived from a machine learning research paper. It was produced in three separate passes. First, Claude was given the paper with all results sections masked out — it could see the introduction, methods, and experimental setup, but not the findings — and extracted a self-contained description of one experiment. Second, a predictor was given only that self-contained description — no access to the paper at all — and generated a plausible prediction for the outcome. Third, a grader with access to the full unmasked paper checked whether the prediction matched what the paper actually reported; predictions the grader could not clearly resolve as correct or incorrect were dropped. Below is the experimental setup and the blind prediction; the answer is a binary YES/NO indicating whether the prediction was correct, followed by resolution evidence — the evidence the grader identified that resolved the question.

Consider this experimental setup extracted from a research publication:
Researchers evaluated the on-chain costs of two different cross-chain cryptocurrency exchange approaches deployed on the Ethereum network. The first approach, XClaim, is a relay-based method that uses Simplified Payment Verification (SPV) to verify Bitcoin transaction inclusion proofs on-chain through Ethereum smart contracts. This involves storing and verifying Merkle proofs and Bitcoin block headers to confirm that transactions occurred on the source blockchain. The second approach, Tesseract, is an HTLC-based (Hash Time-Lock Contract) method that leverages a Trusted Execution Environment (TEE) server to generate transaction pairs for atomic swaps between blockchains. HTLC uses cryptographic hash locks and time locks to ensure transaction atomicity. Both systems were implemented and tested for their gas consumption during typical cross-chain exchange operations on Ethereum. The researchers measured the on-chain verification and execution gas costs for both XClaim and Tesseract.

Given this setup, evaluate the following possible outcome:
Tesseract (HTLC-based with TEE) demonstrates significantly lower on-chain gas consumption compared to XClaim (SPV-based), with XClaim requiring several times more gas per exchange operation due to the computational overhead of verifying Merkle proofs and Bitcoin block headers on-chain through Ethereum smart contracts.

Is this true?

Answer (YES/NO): NO